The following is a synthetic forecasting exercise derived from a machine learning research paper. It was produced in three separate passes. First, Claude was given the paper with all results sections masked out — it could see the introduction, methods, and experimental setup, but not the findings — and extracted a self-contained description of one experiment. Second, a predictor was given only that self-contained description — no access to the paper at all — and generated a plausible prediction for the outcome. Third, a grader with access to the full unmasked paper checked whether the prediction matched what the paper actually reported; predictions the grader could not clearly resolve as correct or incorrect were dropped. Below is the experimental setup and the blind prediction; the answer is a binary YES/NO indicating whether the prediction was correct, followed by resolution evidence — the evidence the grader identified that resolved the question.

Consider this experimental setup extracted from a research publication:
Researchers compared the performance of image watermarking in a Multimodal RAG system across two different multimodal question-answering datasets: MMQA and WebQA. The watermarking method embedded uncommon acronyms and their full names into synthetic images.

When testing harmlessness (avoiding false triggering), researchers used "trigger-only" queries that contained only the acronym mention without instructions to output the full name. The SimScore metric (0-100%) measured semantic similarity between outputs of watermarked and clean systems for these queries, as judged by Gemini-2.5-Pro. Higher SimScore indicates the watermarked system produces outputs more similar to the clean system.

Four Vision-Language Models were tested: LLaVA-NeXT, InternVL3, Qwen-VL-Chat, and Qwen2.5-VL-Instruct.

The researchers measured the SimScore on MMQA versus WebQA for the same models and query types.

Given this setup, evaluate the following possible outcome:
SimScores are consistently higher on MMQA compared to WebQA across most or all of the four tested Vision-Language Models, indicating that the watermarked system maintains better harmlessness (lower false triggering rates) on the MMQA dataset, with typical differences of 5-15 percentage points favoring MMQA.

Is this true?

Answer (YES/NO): NO